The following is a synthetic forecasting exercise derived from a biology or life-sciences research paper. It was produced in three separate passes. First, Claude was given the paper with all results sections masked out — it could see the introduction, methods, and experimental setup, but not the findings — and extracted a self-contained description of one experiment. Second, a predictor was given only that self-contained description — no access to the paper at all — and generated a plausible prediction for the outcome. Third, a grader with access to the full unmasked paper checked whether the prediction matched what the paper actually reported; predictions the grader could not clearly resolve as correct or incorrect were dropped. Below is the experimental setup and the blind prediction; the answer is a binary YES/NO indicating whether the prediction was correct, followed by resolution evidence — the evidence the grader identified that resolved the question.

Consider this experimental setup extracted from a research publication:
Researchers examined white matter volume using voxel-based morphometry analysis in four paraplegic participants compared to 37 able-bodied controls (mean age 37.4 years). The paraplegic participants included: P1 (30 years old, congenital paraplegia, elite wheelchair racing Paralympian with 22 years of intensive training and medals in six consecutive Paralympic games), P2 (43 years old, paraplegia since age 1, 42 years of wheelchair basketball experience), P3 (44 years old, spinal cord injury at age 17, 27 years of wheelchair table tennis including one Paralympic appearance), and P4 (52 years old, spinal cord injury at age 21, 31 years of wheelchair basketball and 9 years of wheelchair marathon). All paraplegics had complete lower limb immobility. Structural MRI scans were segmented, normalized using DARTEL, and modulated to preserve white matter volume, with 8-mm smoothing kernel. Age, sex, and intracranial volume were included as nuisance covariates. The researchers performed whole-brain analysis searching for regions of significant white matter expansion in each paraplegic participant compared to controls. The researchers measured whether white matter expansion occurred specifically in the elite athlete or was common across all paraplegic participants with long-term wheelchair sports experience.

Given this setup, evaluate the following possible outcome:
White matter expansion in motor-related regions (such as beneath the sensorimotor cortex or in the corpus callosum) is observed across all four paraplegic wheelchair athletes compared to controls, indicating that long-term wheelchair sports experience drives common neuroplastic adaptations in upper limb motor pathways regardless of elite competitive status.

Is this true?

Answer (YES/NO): NO